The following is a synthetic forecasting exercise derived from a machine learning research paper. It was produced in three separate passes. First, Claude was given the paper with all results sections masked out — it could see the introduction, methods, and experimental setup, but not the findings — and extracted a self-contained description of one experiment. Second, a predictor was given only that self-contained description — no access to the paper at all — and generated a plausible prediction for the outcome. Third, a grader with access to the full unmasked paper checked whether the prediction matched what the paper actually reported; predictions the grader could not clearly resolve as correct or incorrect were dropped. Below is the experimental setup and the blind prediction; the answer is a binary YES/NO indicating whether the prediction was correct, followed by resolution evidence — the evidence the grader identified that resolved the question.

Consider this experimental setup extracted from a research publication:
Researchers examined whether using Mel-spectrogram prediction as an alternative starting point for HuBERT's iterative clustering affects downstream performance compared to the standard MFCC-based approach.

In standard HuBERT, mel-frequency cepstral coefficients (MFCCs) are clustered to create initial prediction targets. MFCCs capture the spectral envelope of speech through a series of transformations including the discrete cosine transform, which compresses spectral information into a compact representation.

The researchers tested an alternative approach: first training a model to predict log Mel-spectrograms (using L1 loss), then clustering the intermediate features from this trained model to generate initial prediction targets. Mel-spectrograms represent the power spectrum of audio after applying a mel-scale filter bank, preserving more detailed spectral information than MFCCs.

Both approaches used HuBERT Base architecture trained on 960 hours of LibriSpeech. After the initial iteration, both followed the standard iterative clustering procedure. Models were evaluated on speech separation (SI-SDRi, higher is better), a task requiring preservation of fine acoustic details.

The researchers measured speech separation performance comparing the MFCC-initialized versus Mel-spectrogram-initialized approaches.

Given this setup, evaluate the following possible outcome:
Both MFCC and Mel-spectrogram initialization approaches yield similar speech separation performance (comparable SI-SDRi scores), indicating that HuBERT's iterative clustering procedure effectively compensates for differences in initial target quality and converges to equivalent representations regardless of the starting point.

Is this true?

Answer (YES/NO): NO